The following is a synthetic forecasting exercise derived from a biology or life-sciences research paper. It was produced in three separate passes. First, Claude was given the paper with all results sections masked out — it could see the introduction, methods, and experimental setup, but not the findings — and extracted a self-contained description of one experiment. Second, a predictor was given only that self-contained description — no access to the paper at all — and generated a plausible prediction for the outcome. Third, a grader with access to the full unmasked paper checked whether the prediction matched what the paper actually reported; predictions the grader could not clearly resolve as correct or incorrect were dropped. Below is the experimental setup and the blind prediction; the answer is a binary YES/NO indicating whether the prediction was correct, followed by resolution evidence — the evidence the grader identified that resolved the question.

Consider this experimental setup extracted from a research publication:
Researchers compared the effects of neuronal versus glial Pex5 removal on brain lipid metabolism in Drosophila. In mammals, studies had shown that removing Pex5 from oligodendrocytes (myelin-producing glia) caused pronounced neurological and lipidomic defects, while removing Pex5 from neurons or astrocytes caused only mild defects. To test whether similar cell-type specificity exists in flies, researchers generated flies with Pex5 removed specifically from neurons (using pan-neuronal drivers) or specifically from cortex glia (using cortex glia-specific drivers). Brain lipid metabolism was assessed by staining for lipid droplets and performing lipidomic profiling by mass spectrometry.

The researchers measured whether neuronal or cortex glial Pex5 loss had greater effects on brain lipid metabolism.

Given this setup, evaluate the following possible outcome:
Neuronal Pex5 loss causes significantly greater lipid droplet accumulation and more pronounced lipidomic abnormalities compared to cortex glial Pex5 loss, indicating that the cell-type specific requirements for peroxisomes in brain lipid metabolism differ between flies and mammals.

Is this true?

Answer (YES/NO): NO